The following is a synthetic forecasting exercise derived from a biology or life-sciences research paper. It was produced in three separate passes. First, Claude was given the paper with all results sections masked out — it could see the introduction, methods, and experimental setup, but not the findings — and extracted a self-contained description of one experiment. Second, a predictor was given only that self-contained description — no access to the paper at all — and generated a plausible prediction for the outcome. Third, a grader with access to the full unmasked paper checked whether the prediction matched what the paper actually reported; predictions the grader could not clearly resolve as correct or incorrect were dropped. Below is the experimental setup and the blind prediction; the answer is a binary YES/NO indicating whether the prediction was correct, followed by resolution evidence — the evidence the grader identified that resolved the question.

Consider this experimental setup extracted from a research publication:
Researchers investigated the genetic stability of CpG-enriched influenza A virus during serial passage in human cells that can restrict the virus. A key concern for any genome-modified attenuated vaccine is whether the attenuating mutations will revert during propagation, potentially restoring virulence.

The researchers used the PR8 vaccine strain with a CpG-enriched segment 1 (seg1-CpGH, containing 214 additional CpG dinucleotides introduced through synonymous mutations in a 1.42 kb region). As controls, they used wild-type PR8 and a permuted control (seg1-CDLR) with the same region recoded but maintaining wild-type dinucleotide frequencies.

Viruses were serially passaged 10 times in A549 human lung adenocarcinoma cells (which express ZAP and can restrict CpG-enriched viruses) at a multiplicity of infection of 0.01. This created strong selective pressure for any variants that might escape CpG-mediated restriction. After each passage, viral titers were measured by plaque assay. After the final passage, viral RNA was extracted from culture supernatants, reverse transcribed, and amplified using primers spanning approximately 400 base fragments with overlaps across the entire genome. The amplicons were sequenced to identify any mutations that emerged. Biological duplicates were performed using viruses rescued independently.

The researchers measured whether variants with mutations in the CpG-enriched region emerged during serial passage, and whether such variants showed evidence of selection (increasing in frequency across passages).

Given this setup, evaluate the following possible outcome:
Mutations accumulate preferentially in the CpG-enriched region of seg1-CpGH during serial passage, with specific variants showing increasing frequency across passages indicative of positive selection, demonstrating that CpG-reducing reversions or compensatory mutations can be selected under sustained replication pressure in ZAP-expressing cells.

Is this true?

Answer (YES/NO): NO